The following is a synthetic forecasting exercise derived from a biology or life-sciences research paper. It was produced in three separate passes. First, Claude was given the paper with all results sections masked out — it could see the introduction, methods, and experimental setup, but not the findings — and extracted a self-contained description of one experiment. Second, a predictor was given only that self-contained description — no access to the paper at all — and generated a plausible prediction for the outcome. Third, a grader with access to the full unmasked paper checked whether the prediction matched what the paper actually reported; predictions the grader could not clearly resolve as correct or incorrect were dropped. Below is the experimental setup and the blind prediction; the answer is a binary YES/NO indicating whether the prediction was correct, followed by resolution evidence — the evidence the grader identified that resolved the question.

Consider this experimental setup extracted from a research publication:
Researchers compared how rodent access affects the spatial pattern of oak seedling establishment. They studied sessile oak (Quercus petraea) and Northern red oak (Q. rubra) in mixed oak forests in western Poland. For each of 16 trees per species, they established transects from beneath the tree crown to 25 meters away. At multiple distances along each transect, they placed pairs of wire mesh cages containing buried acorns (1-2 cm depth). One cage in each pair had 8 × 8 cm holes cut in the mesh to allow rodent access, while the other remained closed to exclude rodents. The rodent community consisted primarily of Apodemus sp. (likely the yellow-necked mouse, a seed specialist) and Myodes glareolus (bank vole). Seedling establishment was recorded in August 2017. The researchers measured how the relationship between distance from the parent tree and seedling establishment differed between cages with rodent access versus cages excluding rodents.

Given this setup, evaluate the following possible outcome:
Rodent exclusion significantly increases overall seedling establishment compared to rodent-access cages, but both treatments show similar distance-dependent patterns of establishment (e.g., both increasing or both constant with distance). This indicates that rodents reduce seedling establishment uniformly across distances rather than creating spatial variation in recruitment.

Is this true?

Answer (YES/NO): NO